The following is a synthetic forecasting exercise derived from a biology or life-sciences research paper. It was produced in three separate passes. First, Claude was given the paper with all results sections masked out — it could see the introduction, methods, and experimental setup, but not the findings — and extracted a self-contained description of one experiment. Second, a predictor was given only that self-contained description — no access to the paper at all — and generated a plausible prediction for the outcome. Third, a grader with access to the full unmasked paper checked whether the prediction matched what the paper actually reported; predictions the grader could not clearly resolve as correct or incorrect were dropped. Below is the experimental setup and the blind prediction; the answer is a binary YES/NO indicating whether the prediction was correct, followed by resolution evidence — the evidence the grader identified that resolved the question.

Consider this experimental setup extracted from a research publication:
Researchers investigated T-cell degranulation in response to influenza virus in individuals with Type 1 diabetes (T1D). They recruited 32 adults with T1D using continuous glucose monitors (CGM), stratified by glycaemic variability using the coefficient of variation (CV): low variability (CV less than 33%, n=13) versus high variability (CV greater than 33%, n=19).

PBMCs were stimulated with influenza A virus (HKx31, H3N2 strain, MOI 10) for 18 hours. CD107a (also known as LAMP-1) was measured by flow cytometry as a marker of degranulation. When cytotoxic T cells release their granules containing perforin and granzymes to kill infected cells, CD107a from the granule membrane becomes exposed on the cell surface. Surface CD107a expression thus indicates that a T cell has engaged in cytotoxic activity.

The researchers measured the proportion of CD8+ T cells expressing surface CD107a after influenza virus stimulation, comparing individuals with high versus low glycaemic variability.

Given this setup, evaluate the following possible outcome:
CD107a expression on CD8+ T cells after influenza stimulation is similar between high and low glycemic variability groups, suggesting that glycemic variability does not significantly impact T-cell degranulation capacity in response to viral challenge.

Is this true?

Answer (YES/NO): NO